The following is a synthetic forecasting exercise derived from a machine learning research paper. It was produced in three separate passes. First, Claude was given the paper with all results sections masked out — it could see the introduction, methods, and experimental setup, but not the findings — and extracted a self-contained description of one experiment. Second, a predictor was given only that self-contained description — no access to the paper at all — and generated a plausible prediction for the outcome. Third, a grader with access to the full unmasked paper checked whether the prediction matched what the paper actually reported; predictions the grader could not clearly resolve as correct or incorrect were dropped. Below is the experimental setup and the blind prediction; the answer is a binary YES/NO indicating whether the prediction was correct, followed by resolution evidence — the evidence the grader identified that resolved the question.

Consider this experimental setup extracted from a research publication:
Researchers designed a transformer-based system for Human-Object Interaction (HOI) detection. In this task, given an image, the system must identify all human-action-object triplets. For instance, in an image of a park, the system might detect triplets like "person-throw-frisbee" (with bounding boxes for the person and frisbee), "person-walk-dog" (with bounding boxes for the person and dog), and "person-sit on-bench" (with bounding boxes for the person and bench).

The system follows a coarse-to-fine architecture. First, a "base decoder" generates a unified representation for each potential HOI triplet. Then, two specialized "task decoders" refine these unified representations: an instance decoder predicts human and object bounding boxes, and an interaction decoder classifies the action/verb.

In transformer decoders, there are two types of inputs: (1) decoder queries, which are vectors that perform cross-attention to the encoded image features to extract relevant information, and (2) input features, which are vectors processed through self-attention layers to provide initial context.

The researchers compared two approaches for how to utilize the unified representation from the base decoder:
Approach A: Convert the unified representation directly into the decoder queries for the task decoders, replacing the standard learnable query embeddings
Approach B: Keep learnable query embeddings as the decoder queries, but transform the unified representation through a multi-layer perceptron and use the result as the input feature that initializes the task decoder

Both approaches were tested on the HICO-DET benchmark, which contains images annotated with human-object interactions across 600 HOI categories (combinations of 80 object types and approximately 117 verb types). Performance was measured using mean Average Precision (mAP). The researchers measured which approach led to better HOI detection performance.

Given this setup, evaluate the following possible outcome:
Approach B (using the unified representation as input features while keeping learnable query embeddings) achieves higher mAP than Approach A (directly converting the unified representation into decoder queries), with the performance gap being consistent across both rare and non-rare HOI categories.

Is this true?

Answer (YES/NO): NO